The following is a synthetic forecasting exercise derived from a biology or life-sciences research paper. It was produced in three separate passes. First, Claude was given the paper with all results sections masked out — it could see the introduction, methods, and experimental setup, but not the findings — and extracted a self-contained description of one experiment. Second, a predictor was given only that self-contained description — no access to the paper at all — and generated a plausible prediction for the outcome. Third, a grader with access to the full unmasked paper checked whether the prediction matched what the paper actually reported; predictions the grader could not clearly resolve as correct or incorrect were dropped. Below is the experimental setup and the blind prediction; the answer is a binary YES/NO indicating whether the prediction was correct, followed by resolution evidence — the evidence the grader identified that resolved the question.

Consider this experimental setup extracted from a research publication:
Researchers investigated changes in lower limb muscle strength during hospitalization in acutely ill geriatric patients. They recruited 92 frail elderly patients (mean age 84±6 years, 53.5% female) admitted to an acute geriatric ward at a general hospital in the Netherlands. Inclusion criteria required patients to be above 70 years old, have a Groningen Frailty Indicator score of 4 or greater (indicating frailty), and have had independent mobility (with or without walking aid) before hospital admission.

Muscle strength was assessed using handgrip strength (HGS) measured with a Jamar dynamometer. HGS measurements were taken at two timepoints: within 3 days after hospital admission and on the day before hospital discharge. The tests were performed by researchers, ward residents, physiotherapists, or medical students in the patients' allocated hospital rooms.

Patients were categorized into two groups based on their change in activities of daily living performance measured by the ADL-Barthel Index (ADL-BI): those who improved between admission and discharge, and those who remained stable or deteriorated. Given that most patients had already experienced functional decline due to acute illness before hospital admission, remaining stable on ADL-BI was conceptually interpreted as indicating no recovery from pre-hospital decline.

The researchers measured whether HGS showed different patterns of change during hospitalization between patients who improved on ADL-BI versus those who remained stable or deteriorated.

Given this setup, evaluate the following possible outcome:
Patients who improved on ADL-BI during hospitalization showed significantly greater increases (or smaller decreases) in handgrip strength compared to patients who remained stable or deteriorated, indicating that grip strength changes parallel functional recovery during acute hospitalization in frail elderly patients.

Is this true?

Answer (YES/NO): NO